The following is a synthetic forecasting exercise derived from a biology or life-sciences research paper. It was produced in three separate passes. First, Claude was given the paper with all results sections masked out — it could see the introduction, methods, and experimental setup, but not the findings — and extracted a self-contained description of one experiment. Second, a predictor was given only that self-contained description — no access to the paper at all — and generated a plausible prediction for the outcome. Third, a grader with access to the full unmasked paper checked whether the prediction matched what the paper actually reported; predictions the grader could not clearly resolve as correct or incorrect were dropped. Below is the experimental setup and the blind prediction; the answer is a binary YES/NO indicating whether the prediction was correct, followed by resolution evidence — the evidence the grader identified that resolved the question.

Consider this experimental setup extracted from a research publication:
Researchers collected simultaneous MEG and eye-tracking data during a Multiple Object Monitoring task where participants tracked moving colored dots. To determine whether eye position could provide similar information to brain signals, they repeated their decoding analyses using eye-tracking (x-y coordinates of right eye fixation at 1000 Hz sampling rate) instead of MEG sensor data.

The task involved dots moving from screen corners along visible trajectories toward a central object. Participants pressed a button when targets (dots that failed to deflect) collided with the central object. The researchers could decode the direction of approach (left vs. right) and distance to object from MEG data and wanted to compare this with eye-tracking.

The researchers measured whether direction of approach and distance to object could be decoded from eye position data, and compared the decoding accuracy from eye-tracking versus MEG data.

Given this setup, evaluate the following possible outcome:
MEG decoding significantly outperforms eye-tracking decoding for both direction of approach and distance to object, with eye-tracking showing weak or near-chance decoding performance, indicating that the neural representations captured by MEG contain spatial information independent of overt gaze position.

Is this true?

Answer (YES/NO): NO